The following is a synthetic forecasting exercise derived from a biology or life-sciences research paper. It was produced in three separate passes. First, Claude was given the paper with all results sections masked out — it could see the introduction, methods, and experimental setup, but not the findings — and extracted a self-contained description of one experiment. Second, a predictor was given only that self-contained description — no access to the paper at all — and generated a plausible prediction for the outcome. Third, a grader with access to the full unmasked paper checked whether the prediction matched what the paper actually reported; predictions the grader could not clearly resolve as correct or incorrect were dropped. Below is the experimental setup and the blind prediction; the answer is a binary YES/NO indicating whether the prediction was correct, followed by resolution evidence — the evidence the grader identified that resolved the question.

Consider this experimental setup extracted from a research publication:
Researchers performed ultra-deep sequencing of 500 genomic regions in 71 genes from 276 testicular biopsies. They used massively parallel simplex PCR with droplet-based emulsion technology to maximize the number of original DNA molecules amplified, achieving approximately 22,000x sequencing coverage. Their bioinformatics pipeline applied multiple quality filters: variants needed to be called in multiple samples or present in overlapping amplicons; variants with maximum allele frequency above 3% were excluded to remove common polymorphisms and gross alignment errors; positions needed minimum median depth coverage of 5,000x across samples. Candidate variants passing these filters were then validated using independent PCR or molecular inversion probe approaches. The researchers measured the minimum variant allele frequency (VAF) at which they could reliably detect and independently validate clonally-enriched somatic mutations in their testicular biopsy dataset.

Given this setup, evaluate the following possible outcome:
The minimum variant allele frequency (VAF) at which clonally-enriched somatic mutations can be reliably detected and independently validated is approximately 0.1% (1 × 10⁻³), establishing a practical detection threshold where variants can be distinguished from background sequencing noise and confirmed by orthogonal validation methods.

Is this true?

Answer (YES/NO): YES